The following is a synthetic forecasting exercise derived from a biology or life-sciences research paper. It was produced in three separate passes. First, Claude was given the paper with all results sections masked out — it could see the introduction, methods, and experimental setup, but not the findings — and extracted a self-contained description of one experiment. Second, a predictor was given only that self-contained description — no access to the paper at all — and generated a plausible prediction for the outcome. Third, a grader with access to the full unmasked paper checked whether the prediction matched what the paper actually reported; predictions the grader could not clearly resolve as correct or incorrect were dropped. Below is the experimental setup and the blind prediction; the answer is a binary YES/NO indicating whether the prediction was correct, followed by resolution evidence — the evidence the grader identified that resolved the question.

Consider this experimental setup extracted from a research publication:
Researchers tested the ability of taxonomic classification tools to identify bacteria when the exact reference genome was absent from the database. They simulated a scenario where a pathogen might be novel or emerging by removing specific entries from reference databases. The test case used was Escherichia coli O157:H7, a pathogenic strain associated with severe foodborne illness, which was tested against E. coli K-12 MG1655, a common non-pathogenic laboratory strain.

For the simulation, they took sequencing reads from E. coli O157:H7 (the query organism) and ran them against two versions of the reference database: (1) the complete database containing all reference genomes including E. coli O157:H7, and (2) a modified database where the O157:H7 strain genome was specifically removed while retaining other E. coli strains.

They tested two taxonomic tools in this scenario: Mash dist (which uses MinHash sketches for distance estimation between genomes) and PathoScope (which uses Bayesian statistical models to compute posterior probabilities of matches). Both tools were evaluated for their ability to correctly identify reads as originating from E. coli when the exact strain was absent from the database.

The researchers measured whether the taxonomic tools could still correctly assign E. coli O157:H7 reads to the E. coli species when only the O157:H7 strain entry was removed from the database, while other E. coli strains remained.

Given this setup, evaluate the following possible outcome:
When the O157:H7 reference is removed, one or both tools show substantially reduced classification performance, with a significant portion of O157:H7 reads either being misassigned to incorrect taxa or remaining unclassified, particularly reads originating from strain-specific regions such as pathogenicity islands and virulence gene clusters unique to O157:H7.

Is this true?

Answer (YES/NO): NO